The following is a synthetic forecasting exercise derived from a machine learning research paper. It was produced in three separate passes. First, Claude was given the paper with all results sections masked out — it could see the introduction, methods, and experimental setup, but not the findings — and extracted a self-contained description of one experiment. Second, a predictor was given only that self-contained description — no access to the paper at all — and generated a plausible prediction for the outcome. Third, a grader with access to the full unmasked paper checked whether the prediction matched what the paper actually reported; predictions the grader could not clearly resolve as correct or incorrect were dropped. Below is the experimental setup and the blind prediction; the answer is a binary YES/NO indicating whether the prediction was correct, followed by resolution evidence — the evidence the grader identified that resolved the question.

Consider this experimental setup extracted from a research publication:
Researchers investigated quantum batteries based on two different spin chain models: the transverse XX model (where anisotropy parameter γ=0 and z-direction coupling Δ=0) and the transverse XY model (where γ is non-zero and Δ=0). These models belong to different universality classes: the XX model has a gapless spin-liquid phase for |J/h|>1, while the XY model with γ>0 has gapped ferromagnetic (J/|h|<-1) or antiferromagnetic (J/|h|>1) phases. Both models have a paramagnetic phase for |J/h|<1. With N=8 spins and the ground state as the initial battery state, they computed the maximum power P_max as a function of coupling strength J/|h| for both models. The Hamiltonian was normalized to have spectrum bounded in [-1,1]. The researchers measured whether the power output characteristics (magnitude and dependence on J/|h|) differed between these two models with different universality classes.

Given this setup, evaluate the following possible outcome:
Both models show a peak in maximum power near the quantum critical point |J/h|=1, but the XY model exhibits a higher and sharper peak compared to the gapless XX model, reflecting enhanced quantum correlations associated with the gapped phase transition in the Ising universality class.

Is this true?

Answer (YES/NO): NO